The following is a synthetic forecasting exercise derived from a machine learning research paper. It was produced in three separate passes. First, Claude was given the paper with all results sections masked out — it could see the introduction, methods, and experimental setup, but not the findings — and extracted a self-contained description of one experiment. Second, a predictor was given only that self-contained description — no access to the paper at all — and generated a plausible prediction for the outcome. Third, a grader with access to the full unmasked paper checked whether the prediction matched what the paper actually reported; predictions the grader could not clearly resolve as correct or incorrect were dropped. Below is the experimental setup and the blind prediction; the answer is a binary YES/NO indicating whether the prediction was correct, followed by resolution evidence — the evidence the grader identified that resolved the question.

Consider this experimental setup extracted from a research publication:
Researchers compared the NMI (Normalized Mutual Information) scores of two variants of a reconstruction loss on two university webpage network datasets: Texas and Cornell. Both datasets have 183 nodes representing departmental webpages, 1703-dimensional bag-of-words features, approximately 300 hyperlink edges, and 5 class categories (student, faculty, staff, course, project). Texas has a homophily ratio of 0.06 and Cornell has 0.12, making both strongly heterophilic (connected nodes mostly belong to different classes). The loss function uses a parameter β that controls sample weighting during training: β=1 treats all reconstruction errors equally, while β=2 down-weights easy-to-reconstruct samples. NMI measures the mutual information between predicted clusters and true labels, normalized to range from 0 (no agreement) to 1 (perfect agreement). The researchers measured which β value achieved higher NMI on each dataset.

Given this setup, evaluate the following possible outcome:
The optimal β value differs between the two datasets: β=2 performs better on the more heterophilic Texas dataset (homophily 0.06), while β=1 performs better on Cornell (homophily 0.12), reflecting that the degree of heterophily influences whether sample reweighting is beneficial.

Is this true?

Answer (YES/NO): NO